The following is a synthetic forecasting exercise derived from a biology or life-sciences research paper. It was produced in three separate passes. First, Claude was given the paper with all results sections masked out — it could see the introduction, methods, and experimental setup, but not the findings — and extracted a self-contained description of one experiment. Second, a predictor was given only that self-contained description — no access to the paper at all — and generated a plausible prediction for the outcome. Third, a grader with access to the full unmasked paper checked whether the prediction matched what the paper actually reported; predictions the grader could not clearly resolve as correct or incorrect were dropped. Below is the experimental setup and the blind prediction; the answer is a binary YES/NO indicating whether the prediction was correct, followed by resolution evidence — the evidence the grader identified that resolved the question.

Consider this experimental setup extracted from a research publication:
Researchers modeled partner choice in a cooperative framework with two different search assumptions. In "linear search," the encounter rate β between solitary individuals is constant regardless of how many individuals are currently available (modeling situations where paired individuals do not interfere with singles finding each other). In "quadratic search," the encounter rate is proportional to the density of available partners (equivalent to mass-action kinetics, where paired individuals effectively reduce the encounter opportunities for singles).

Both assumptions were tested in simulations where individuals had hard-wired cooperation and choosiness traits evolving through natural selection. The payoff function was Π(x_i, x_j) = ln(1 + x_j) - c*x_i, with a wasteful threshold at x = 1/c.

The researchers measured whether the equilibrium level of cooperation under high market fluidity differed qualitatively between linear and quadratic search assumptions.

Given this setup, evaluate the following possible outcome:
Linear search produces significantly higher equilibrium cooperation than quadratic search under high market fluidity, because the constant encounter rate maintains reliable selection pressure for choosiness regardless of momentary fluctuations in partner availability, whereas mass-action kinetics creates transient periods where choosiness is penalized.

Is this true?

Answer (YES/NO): NO